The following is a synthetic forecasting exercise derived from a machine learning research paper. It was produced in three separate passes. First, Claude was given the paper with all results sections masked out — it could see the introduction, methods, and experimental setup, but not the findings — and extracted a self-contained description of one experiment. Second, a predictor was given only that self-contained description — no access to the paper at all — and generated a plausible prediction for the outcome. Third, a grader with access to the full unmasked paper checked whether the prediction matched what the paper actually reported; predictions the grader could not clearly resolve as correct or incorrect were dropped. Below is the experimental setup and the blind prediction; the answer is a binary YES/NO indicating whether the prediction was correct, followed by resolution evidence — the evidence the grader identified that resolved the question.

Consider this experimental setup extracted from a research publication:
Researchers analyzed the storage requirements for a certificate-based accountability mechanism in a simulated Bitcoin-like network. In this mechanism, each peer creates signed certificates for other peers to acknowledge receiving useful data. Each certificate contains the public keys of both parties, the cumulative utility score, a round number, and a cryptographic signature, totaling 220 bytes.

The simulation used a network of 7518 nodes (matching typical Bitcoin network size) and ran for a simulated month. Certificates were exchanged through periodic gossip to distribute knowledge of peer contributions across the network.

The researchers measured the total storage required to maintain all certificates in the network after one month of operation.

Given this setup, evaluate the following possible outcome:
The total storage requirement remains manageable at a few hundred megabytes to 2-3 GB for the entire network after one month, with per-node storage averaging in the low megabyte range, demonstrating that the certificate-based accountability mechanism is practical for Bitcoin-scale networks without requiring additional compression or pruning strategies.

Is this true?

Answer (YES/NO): NO